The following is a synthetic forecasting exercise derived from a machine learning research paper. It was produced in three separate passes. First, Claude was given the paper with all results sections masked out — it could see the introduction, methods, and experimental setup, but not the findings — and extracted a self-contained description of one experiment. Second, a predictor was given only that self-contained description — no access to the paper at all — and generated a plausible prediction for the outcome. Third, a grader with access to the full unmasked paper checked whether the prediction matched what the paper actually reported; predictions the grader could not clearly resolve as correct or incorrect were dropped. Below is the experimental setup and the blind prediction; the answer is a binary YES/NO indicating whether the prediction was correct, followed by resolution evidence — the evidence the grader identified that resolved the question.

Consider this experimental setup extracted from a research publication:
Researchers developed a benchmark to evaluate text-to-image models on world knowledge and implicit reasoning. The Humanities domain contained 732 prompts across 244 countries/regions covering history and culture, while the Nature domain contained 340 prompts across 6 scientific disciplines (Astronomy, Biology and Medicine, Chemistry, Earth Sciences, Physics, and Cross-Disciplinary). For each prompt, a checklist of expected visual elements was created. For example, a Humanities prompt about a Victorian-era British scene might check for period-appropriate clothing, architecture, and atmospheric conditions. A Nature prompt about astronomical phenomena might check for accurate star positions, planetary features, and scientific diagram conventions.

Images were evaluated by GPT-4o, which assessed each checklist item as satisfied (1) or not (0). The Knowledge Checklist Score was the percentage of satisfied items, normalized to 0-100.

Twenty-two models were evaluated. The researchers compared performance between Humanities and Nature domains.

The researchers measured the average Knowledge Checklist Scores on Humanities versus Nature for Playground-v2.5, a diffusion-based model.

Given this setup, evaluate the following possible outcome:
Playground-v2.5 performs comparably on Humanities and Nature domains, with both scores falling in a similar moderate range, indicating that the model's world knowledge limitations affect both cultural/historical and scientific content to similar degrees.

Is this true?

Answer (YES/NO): NO